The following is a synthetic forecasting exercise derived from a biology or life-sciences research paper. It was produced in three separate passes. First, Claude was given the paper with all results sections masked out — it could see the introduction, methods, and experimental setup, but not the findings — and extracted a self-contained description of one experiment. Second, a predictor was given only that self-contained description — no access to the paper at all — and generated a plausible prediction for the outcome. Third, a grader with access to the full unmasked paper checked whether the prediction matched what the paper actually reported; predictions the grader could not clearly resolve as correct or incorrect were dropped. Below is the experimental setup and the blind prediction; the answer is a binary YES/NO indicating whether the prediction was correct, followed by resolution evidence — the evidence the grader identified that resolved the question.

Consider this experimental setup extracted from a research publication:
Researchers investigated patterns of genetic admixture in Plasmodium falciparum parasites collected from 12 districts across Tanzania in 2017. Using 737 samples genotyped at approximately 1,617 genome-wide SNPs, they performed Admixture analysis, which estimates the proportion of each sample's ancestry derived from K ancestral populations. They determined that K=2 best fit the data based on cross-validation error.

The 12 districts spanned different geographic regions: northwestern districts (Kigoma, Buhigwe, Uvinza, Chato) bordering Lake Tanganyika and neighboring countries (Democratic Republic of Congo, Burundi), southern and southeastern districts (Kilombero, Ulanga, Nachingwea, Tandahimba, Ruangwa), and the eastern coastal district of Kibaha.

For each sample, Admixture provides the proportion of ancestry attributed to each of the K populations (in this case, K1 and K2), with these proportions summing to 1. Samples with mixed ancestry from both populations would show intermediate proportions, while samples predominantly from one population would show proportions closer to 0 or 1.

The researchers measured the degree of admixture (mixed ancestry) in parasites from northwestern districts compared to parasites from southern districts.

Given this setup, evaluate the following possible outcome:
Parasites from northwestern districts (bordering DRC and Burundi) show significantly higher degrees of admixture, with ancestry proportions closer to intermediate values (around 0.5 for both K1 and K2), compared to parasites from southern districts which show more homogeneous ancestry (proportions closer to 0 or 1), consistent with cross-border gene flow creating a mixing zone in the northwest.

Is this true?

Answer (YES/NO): YES